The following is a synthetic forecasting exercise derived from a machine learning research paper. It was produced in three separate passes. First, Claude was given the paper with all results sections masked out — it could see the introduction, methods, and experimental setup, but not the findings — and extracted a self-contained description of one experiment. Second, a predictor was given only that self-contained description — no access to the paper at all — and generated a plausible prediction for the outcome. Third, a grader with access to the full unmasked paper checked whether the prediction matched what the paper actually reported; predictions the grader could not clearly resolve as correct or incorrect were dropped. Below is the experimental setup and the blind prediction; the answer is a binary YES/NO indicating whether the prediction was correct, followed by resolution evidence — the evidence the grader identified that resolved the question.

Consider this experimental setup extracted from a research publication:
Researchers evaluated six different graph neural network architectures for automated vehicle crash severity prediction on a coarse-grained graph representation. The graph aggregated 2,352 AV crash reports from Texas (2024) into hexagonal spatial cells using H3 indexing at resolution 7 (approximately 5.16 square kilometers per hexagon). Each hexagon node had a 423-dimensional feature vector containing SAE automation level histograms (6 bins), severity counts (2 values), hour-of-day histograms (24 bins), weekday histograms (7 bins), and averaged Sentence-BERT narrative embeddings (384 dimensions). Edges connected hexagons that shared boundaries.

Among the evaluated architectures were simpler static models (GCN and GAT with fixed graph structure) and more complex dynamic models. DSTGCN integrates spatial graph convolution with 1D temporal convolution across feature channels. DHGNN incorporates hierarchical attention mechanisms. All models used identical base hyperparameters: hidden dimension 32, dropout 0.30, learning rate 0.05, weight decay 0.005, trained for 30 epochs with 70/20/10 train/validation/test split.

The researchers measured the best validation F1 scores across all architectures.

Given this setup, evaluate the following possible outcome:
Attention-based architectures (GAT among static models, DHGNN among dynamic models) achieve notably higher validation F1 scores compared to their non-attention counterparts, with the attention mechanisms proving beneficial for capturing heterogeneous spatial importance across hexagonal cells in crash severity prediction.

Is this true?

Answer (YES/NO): NO